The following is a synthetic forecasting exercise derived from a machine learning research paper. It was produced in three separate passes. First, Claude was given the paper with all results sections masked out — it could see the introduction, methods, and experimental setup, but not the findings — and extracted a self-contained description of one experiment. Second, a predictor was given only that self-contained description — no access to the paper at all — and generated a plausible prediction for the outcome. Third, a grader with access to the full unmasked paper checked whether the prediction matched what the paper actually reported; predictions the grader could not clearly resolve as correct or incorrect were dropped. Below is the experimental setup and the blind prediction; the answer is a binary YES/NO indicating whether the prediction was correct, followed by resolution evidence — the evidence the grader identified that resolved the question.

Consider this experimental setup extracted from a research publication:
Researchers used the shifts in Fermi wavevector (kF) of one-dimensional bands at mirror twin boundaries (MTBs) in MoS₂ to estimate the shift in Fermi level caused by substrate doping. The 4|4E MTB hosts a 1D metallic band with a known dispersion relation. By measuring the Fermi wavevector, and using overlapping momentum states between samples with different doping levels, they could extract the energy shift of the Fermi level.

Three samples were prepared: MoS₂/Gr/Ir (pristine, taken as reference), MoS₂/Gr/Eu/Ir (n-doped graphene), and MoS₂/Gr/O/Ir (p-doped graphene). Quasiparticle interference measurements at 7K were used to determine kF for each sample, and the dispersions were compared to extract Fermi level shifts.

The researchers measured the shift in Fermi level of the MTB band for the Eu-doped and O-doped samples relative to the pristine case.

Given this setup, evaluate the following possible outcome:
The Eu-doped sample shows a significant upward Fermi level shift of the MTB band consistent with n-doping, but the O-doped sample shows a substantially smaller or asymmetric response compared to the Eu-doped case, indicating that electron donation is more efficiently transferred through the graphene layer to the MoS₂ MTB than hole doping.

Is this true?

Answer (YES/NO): YES